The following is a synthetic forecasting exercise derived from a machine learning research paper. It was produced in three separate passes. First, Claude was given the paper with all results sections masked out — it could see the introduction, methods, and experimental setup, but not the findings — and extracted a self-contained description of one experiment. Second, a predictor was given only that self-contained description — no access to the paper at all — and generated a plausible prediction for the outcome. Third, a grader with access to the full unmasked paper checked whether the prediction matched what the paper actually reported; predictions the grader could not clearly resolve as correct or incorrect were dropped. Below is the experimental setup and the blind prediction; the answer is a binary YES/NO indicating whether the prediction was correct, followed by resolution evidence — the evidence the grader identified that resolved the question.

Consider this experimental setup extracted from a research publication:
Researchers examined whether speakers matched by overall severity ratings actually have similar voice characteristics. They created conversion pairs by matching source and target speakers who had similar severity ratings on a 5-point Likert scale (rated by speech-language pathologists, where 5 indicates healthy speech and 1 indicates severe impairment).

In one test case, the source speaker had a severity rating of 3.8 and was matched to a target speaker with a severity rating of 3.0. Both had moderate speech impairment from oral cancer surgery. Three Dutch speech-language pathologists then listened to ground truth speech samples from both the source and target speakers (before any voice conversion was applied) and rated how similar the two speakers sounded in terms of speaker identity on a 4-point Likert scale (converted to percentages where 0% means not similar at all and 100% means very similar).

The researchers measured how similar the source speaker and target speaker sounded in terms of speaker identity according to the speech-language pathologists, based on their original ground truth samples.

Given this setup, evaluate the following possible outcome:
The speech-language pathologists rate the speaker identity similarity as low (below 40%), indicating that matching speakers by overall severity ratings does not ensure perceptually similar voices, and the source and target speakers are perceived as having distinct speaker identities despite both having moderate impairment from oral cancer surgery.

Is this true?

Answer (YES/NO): YES